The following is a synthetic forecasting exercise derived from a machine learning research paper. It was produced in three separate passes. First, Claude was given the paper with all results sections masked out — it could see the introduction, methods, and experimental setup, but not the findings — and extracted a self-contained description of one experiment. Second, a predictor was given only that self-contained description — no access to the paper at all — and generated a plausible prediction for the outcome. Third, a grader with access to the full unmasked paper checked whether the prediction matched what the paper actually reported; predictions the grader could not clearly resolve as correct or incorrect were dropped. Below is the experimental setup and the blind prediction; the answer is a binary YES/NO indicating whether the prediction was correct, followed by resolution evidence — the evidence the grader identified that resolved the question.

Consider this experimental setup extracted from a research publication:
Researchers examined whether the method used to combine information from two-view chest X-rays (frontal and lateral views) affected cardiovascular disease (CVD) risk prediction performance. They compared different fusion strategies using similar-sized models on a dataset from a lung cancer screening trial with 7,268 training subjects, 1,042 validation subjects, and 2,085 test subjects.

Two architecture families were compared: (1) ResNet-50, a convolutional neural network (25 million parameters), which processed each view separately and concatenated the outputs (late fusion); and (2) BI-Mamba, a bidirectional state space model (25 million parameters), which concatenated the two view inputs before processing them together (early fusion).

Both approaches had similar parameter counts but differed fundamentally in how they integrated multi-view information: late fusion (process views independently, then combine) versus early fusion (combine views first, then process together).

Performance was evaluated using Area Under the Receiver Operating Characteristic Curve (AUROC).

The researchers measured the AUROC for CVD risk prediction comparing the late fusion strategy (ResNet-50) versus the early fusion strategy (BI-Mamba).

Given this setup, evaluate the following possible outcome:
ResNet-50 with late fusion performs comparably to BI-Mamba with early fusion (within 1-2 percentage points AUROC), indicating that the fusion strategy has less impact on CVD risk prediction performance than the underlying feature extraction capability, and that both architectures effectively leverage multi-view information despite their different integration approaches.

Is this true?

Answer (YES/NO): YES